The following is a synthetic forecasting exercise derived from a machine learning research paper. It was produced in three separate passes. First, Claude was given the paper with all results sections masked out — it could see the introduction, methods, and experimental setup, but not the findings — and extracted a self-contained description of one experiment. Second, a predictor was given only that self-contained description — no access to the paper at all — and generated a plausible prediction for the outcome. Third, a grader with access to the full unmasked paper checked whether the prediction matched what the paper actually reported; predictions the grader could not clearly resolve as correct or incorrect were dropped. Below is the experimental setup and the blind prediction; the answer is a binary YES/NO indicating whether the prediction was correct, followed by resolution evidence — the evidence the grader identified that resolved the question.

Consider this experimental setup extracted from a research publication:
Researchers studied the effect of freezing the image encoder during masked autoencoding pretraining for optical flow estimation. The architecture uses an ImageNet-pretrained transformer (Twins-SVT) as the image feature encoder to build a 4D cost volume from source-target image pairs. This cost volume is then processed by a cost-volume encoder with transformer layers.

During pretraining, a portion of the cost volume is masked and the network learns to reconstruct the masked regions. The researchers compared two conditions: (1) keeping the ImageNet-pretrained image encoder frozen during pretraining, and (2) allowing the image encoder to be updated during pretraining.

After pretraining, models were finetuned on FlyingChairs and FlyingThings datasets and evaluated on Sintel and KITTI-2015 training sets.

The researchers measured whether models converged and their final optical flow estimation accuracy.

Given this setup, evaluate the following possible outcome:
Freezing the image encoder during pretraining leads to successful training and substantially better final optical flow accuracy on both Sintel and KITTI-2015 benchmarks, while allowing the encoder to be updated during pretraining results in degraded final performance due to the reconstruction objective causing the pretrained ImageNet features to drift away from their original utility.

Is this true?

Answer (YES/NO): NO